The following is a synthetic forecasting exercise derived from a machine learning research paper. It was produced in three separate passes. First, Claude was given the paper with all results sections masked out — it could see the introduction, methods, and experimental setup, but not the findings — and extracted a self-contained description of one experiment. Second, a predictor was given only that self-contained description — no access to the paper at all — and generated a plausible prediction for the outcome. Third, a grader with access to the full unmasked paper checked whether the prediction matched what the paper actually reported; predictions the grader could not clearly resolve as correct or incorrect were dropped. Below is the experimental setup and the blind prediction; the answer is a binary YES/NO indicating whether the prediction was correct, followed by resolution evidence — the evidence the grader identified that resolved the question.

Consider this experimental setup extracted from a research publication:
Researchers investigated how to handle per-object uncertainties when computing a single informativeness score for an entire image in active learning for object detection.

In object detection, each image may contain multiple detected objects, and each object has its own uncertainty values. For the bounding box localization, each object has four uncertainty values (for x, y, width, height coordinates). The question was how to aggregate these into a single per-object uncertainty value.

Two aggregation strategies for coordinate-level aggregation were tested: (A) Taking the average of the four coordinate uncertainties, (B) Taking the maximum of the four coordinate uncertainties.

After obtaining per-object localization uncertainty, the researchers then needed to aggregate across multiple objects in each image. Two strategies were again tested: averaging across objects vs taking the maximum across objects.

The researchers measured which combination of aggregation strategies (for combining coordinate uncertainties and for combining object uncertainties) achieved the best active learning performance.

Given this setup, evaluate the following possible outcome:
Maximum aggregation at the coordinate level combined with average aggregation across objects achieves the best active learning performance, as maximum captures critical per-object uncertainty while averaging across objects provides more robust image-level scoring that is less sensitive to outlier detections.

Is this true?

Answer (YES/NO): NO